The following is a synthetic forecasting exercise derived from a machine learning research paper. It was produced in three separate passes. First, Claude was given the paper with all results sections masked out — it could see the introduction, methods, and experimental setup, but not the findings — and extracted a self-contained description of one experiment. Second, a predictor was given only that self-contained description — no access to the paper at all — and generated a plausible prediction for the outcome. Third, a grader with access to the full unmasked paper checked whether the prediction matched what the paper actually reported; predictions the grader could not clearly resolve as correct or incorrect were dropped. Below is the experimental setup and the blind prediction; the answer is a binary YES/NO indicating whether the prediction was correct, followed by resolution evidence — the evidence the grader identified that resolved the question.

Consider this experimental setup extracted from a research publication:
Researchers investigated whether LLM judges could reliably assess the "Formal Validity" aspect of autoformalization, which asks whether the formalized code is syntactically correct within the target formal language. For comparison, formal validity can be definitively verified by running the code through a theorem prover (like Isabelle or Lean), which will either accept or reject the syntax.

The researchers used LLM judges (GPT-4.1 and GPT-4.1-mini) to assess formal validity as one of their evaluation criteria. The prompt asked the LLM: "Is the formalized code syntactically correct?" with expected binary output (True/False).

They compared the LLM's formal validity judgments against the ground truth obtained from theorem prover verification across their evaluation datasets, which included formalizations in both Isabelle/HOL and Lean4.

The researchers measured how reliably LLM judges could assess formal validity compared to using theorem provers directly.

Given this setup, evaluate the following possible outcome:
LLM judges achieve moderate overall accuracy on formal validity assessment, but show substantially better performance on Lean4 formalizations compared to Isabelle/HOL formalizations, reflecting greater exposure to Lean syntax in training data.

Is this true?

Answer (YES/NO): NO